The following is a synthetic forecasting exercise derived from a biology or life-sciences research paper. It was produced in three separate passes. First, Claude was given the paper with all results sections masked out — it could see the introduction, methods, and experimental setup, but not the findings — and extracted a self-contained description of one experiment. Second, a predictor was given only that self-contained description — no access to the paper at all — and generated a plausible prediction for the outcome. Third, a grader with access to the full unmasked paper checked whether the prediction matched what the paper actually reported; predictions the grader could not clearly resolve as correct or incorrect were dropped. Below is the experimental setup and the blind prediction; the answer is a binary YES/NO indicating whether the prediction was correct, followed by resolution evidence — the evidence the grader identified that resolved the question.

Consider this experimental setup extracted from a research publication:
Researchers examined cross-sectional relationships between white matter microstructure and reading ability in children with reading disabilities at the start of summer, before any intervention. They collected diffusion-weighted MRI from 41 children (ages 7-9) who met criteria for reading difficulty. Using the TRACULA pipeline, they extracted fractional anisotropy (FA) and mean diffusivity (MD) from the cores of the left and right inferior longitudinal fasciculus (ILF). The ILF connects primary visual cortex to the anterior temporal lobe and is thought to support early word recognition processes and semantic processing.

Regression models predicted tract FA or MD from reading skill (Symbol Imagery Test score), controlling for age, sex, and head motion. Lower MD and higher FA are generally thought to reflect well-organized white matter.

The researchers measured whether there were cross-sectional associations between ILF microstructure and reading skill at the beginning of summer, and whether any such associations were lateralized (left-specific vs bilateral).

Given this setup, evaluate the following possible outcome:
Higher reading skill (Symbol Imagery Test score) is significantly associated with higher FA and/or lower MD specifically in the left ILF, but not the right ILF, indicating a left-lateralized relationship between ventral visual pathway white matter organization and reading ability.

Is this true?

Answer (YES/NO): NO